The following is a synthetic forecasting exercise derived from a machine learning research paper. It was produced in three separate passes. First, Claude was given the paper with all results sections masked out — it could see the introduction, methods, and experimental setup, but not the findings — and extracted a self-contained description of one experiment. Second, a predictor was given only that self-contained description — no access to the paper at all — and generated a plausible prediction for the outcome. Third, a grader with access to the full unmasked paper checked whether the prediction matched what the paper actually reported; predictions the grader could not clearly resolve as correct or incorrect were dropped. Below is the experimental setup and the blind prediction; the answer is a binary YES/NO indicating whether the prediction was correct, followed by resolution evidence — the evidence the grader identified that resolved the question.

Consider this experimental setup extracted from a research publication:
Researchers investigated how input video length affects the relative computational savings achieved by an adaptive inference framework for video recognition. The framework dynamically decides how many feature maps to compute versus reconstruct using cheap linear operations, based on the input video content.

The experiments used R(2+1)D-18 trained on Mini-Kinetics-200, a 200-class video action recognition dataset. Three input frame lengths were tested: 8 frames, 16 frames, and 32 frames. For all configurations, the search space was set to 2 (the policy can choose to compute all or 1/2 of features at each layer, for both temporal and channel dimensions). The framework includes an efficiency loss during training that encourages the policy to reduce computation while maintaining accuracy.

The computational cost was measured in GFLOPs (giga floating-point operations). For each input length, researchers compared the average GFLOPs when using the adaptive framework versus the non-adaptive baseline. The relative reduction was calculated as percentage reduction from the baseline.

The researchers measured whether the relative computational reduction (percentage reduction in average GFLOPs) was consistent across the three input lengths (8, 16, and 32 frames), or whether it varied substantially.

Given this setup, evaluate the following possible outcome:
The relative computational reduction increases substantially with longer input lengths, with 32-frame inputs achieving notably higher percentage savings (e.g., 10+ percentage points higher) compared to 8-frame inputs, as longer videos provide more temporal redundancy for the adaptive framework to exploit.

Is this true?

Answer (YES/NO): NO